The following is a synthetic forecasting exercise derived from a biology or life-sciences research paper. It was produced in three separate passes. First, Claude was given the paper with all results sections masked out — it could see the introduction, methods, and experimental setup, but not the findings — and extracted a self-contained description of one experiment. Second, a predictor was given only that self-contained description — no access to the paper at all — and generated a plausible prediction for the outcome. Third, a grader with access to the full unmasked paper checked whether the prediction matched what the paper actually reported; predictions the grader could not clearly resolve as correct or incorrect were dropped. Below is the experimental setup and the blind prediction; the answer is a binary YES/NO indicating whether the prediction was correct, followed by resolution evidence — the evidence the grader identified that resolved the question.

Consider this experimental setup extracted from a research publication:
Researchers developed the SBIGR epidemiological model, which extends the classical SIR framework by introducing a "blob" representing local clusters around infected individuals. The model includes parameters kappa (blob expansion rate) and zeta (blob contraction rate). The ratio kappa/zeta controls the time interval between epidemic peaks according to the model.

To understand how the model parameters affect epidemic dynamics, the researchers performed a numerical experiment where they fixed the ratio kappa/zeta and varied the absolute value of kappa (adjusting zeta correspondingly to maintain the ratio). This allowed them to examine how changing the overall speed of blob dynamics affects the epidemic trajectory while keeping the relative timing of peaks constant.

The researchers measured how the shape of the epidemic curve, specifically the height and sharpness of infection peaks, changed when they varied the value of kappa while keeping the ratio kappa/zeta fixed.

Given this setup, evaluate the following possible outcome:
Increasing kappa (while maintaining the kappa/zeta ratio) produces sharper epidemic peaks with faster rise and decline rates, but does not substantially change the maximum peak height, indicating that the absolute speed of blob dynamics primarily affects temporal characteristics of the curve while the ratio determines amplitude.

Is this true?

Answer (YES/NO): NO